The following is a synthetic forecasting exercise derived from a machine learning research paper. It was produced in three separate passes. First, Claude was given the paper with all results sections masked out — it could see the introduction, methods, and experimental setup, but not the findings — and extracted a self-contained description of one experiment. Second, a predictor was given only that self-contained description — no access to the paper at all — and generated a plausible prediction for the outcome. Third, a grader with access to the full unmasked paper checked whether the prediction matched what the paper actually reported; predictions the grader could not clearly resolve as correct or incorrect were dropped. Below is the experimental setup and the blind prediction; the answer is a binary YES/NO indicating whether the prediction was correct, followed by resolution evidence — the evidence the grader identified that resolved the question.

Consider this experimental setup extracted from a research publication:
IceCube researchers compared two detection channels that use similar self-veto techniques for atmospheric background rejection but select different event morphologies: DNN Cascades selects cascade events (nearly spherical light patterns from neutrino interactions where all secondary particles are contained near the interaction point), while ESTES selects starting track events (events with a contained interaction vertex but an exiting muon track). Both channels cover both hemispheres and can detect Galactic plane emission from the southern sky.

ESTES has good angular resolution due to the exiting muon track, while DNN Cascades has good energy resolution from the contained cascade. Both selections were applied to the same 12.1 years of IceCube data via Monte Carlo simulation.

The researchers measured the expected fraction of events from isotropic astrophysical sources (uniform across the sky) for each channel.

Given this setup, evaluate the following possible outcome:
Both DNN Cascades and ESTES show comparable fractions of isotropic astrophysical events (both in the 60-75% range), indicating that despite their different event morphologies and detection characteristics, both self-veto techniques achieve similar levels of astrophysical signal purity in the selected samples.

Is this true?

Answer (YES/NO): NO